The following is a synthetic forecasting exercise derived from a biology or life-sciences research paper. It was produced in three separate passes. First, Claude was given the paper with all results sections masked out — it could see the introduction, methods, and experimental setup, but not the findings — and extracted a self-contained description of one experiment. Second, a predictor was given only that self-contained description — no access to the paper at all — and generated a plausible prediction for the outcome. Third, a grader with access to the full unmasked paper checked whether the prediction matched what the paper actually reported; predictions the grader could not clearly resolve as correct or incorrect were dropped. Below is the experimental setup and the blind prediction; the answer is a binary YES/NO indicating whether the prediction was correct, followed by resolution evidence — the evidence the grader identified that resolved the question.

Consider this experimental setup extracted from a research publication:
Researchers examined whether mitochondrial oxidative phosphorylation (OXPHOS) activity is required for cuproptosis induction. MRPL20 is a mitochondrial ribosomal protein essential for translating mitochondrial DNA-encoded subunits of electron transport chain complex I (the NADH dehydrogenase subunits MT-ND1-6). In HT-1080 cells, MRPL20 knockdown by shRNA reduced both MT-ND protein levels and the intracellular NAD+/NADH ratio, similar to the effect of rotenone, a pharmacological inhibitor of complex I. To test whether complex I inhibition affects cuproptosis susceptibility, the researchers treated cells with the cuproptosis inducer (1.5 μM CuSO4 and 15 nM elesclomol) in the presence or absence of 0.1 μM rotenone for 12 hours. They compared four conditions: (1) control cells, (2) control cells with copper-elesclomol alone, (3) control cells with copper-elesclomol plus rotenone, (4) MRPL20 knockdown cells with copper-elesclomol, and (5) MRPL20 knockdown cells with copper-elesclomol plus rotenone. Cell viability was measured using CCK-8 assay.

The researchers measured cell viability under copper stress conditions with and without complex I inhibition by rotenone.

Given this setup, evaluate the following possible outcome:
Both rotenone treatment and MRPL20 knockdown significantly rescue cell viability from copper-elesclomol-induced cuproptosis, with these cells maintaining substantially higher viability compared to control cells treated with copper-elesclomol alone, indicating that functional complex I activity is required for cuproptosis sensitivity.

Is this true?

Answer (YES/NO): YES